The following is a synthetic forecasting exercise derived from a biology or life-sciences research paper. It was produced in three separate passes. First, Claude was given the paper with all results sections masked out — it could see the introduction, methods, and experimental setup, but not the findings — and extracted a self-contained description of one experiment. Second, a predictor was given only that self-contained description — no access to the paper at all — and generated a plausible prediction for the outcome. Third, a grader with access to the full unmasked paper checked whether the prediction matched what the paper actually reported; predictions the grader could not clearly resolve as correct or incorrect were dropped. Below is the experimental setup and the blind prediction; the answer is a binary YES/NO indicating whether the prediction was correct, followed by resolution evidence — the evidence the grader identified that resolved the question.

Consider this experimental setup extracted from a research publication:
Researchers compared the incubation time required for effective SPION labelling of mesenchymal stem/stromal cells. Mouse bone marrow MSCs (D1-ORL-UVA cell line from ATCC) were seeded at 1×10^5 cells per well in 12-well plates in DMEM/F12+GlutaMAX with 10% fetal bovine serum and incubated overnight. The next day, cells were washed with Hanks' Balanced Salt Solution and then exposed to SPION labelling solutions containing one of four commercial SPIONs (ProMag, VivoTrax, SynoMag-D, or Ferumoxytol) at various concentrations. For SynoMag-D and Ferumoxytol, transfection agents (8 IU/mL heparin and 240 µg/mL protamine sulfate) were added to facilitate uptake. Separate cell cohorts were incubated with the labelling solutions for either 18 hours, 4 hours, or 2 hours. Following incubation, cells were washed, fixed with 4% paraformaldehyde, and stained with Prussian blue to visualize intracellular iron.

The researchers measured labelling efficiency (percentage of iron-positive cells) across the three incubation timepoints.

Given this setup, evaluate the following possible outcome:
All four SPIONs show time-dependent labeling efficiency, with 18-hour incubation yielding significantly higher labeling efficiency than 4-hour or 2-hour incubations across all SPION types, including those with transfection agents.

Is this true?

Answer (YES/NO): NO